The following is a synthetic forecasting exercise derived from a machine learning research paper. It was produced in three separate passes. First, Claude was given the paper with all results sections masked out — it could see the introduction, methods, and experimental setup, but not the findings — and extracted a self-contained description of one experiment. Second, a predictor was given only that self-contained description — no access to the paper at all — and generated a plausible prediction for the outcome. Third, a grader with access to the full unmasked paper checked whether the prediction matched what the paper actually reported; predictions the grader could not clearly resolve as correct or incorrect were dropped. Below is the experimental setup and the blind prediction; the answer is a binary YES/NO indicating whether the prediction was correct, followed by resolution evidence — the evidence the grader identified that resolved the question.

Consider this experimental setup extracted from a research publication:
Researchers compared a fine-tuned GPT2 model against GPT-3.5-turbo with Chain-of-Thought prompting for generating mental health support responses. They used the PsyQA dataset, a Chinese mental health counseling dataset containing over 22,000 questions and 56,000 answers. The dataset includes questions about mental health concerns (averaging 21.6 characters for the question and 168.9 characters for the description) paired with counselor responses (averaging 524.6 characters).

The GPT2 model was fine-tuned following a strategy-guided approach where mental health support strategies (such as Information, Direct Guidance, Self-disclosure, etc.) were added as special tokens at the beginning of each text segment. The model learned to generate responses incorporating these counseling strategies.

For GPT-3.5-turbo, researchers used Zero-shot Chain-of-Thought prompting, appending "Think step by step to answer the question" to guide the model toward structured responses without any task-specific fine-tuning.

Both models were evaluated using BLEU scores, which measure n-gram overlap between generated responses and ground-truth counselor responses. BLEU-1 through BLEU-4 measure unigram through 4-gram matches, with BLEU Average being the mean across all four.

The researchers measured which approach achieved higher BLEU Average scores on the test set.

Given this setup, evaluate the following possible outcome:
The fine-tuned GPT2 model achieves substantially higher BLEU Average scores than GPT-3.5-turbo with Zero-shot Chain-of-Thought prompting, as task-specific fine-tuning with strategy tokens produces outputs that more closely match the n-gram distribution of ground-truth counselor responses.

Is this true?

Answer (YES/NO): YES